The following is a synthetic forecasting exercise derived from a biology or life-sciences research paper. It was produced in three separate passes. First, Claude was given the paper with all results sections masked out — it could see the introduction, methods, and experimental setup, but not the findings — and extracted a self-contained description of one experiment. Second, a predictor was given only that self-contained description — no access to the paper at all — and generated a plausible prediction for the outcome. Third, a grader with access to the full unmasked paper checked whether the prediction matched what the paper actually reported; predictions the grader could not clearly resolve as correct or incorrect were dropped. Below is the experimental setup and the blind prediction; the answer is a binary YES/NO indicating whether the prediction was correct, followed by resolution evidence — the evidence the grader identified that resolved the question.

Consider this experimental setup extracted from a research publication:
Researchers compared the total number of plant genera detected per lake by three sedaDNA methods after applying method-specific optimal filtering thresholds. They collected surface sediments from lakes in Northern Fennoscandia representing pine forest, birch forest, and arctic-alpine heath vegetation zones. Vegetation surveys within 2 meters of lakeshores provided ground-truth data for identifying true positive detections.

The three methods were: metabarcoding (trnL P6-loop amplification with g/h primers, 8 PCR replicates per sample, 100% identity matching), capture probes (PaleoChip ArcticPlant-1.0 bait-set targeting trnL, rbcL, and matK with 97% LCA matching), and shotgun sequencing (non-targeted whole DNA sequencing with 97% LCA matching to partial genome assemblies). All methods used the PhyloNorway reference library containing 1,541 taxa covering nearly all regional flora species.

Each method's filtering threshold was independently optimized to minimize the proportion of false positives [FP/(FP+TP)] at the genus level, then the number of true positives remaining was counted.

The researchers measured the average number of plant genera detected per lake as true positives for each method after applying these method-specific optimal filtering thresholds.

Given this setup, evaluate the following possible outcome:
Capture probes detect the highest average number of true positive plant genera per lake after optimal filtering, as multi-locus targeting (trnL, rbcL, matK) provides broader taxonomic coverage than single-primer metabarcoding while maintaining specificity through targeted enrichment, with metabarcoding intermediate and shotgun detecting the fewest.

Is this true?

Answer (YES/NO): NO